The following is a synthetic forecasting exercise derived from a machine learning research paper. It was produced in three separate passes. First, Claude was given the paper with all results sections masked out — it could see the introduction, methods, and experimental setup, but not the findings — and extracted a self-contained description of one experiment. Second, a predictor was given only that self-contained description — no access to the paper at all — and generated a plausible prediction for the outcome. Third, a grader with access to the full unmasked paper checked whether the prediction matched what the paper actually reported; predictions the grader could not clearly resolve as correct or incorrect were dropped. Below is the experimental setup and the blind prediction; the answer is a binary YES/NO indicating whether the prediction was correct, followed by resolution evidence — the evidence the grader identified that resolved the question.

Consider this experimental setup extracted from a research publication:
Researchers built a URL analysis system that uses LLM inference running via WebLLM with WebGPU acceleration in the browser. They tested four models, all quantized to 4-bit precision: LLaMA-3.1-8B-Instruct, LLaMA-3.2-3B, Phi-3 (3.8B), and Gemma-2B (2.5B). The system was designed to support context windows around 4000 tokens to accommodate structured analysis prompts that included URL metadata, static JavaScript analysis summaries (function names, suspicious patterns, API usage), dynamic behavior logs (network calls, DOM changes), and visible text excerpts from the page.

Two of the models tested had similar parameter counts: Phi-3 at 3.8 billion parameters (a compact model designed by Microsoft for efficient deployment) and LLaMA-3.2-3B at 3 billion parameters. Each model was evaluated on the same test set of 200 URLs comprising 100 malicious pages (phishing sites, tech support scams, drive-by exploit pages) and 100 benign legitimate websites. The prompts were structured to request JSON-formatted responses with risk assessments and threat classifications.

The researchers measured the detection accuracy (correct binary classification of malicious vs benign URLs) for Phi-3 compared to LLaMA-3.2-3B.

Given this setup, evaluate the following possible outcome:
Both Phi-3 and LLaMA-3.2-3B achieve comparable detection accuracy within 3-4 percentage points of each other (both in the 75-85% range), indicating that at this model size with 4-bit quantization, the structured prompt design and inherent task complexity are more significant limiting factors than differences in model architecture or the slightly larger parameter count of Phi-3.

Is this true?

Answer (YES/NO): NO